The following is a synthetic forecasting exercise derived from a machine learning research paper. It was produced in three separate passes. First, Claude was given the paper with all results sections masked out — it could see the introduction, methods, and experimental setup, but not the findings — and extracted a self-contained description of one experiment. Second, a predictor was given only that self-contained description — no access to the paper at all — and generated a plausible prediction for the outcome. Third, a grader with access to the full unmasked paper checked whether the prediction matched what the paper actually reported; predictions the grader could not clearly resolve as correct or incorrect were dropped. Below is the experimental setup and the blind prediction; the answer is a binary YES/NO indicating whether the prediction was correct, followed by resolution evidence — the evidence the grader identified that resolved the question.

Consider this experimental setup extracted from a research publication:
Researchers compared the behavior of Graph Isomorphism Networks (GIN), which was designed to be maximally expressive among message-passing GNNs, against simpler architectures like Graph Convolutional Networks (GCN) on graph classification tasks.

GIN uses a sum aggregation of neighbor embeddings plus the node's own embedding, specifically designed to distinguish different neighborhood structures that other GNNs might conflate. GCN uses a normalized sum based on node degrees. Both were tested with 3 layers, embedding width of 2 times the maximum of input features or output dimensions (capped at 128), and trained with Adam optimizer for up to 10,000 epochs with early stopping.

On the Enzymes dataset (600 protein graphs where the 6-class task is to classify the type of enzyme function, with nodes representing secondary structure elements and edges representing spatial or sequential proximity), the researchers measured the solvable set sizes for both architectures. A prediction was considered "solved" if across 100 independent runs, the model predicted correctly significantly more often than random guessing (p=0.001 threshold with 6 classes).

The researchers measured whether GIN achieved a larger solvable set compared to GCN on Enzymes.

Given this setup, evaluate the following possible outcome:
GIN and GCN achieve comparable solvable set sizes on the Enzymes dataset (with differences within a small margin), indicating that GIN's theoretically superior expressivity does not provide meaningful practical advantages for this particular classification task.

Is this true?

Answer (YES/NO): YES